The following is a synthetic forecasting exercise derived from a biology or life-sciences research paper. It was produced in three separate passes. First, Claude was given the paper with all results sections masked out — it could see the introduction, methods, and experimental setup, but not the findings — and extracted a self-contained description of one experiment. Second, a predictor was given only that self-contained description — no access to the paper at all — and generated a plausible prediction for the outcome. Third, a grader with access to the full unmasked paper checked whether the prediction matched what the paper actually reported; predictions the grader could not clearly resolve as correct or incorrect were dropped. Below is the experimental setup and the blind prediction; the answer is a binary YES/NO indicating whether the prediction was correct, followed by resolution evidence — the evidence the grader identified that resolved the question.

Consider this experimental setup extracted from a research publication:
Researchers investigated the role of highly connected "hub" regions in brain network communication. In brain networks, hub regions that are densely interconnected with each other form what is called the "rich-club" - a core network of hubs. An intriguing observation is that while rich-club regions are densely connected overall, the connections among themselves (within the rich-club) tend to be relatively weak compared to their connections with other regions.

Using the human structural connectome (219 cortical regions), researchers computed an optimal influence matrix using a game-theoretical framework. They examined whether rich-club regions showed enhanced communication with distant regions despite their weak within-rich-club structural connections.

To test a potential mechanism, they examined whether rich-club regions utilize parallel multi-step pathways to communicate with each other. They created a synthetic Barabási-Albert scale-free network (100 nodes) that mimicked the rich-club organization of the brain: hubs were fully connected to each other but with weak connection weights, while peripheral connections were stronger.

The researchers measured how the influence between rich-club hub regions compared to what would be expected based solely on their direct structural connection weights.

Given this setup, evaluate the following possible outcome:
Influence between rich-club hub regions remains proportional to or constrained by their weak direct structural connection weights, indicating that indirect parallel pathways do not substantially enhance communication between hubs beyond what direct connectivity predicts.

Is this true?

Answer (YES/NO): NO